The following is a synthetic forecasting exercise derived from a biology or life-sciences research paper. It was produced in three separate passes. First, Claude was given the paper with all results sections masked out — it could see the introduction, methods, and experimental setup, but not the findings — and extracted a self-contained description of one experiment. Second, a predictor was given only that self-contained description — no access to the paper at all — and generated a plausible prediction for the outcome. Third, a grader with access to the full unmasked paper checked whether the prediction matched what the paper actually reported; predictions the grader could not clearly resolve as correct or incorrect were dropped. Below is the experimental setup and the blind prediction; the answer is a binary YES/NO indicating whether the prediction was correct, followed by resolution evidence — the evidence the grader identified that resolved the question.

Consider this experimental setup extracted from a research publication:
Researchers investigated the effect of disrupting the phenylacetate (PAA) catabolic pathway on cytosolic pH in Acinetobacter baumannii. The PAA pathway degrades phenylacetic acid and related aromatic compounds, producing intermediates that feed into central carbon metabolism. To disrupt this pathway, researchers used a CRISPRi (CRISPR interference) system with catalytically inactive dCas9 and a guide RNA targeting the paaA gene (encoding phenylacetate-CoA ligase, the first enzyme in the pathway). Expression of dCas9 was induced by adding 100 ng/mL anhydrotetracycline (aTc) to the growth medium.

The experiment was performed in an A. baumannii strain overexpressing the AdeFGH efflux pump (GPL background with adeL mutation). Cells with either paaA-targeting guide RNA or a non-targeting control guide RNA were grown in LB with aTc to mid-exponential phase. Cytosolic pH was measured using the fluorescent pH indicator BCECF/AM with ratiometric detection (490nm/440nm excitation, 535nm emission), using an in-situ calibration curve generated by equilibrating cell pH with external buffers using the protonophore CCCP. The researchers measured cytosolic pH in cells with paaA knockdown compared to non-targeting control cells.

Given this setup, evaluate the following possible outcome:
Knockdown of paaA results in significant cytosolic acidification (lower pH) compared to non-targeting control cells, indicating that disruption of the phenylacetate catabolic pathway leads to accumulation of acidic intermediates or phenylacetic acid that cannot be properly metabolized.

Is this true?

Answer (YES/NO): YES